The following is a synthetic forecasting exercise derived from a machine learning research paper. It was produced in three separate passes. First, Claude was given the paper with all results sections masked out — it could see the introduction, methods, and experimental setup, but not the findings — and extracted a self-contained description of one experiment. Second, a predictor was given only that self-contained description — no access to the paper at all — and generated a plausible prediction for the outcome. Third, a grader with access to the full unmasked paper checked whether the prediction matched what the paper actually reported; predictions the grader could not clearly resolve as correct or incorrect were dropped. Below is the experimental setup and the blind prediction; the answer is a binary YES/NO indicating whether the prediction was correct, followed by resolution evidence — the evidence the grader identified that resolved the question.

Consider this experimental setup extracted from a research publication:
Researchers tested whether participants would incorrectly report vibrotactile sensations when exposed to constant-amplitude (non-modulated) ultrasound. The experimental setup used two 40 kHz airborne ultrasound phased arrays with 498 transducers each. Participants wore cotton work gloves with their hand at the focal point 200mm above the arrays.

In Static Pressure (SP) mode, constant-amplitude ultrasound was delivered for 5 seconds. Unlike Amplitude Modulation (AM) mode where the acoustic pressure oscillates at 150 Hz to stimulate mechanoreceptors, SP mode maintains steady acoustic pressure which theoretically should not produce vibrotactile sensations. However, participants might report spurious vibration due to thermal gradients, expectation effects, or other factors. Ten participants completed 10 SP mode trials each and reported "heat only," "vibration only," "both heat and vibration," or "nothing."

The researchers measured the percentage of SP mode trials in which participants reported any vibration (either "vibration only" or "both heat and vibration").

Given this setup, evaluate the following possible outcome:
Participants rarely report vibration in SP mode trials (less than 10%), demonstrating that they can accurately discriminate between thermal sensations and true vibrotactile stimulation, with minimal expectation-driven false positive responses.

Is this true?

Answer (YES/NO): YES